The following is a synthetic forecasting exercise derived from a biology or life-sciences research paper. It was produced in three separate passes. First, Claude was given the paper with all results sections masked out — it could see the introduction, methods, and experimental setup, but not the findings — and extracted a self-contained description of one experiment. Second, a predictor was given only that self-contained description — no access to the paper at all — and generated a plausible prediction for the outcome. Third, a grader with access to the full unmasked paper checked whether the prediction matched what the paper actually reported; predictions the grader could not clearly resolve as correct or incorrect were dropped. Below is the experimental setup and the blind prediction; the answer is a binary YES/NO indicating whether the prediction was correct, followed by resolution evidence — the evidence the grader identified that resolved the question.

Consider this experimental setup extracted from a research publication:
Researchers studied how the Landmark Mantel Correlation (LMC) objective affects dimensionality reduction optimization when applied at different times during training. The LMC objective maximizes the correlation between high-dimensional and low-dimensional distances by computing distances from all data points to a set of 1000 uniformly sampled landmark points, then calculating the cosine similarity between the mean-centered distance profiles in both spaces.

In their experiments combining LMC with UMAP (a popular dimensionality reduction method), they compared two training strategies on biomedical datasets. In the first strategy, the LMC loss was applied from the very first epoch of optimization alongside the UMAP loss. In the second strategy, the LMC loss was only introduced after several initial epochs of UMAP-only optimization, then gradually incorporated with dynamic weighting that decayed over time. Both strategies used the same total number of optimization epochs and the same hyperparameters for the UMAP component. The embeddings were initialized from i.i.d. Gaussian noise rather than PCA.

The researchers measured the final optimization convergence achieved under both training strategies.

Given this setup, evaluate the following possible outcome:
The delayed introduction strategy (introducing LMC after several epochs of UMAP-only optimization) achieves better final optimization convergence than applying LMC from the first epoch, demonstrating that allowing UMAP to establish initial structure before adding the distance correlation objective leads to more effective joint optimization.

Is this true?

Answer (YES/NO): YES